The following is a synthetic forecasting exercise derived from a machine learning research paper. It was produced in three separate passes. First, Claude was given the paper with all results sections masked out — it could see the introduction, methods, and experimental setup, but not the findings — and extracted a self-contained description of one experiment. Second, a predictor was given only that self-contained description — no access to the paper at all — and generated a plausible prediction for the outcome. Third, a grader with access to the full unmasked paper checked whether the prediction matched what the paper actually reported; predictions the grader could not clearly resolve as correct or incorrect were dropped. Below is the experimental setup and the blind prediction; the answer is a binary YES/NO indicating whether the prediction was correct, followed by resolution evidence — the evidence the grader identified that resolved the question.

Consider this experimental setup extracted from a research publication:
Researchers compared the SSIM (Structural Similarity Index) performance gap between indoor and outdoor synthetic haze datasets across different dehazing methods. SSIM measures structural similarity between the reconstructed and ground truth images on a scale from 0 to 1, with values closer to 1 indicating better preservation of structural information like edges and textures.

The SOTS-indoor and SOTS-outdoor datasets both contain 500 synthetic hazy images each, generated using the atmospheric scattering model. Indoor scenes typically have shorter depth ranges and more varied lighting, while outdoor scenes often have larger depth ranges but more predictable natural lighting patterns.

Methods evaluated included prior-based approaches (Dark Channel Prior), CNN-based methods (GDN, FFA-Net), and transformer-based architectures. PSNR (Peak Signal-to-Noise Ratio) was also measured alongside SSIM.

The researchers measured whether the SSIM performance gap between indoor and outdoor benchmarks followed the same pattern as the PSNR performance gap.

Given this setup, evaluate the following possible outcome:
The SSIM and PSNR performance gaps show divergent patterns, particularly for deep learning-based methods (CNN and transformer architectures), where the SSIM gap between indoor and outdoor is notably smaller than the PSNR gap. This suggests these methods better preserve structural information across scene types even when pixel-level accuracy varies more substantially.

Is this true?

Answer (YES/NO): NO